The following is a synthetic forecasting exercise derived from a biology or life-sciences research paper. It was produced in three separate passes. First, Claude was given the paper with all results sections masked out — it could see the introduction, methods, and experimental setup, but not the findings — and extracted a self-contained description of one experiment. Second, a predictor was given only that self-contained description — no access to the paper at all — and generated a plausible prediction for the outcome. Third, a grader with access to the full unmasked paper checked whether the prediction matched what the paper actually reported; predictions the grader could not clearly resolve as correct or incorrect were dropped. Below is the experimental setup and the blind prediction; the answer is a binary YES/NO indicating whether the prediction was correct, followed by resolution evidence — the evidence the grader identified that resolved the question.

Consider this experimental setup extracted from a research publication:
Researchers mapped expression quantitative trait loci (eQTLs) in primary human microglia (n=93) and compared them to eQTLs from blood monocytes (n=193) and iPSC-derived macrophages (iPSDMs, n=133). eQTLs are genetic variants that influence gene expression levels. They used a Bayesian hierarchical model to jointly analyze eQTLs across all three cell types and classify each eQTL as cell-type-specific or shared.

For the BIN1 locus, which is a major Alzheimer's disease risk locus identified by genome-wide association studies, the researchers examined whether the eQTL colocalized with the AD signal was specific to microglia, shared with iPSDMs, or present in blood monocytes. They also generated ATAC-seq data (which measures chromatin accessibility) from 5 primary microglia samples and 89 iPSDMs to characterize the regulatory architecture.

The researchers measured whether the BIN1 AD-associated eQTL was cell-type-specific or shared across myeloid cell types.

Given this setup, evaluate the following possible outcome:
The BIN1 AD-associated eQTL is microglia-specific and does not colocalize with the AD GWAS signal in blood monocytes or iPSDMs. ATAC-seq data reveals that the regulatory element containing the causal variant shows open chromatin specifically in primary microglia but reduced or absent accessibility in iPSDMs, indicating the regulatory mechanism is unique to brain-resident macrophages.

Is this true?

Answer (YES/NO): NO